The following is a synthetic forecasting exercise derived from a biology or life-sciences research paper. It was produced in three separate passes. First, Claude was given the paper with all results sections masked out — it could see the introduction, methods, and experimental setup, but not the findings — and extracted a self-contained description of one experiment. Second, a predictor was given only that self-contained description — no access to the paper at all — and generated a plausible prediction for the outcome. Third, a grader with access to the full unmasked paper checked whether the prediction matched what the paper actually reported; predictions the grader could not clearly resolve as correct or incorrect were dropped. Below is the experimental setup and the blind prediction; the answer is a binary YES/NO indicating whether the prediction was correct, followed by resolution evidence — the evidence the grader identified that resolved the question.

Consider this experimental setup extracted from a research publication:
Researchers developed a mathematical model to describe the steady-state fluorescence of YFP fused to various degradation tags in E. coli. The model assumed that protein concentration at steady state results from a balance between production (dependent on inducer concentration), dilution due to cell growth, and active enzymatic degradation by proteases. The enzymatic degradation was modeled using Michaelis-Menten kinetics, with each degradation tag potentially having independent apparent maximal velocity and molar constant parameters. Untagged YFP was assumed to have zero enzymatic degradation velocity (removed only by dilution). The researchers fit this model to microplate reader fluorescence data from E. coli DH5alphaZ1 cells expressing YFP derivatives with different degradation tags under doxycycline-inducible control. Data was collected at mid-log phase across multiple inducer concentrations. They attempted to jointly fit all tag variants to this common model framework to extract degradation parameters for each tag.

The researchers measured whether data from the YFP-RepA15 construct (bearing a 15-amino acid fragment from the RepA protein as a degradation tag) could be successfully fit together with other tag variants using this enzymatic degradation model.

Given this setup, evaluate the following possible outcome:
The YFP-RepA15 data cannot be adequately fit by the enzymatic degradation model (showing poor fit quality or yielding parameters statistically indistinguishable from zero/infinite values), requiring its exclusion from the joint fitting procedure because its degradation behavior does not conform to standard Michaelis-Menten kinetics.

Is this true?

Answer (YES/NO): YES